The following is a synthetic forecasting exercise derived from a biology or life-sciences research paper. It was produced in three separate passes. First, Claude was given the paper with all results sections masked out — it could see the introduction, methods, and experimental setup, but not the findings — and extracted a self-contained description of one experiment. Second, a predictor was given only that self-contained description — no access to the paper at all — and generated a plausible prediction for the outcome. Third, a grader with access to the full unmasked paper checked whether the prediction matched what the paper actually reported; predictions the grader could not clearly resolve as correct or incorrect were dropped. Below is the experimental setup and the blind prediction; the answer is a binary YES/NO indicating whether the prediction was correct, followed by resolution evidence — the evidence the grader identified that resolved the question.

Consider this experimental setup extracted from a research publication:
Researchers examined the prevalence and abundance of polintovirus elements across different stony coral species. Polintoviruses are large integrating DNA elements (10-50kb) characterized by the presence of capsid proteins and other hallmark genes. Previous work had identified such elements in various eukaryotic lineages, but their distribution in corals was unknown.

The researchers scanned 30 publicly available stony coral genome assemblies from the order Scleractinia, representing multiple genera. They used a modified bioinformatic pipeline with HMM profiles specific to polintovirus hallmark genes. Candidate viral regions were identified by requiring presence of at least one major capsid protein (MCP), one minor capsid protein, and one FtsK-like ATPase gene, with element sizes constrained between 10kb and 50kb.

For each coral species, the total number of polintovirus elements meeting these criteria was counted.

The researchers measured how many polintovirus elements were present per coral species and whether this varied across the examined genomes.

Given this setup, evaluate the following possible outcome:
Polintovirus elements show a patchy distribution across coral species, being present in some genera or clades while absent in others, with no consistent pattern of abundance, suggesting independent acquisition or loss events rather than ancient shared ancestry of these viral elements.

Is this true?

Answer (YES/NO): NO